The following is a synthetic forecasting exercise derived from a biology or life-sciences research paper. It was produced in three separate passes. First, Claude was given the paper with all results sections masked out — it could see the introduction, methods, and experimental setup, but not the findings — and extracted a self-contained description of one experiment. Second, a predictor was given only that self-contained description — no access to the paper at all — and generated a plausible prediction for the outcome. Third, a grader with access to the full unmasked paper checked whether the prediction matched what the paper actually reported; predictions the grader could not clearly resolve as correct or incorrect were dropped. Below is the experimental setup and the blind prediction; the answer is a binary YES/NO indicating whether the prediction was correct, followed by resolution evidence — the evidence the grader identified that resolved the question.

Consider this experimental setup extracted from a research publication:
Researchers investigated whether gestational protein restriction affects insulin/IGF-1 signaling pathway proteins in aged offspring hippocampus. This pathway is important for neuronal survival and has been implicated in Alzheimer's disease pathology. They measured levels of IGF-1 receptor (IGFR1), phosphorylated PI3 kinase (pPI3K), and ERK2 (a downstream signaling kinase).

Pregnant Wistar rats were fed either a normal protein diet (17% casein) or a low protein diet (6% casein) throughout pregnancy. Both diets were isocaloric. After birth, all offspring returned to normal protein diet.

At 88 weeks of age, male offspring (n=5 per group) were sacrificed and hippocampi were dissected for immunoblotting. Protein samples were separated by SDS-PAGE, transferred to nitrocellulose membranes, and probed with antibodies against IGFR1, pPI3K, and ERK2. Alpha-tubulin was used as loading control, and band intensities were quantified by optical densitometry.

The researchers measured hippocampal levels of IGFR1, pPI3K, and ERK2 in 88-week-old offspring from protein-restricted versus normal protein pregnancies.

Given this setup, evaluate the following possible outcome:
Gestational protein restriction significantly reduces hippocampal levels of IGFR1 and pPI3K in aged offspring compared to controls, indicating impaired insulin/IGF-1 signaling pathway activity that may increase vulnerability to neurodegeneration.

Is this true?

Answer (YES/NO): NO